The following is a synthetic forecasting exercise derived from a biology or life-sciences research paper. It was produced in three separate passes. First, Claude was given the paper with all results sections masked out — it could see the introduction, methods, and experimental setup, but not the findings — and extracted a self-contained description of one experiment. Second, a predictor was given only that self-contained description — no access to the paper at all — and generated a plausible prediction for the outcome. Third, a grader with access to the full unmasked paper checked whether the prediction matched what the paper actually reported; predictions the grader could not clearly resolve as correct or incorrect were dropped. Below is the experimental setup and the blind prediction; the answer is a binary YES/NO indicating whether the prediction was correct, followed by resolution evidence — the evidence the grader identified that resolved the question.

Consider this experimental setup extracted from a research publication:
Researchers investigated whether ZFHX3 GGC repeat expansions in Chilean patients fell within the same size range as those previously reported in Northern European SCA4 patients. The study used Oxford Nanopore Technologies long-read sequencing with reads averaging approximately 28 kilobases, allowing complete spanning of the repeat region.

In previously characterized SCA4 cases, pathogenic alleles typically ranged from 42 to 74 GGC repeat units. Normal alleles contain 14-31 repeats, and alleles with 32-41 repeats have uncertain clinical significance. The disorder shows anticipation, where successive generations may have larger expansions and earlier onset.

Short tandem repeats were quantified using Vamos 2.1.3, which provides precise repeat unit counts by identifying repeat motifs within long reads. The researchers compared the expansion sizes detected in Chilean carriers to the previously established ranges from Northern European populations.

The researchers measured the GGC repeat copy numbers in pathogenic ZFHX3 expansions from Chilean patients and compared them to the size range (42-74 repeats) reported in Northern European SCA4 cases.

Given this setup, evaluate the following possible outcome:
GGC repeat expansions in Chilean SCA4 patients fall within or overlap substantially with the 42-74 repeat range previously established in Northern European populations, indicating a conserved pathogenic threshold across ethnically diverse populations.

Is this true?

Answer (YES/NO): YES